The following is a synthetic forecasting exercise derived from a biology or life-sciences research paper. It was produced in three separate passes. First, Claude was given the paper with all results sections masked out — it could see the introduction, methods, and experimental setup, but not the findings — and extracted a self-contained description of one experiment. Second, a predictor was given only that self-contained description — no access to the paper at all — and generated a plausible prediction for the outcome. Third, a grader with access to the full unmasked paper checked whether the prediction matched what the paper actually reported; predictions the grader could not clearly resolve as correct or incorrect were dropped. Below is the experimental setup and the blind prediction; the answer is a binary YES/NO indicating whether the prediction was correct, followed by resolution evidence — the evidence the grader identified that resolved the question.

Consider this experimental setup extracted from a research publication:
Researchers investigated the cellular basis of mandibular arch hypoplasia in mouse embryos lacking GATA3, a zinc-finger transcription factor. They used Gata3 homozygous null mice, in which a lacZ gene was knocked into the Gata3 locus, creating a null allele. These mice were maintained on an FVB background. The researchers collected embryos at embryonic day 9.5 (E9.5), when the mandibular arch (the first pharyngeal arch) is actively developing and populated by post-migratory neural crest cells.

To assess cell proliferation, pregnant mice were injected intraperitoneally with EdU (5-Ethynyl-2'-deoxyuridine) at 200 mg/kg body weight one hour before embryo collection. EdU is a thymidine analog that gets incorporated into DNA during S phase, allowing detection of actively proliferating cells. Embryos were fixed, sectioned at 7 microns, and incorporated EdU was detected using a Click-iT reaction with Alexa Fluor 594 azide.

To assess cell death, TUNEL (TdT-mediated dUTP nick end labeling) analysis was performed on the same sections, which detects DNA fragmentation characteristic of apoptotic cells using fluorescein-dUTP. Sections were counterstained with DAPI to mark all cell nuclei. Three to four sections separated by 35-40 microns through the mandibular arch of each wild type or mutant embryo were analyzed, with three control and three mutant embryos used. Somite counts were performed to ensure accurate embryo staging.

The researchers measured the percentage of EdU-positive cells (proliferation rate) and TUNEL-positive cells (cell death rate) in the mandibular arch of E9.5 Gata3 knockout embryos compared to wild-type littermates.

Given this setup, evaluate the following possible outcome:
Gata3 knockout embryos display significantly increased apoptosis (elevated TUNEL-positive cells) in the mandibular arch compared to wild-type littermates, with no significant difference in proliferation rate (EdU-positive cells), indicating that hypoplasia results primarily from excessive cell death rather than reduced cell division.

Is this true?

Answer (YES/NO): NO